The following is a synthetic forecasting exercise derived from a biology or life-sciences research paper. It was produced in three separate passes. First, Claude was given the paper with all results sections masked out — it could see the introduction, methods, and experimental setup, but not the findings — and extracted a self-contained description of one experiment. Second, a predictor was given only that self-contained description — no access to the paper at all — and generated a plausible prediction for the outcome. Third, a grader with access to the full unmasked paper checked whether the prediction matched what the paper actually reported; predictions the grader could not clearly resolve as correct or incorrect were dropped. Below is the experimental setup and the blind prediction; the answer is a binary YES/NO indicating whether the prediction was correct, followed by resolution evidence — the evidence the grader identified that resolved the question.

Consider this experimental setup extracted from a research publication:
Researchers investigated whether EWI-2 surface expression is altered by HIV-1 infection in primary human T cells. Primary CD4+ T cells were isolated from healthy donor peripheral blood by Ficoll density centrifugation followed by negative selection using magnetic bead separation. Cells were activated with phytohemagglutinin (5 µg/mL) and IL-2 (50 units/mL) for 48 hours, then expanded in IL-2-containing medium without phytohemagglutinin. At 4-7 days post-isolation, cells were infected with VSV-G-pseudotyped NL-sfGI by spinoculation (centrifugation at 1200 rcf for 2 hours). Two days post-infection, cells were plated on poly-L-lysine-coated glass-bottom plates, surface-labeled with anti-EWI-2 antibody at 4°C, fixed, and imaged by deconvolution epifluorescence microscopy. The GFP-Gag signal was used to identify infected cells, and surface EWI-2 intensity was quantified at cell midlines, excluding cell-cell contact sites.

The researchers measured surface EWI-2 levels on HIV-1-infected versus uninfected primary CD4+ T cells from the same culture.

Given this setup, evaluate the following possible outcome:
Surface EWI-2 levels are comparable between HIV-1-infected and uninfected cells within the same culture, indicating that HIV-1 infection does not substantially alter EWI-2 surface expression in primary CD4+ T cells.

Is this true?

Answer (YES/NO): NO